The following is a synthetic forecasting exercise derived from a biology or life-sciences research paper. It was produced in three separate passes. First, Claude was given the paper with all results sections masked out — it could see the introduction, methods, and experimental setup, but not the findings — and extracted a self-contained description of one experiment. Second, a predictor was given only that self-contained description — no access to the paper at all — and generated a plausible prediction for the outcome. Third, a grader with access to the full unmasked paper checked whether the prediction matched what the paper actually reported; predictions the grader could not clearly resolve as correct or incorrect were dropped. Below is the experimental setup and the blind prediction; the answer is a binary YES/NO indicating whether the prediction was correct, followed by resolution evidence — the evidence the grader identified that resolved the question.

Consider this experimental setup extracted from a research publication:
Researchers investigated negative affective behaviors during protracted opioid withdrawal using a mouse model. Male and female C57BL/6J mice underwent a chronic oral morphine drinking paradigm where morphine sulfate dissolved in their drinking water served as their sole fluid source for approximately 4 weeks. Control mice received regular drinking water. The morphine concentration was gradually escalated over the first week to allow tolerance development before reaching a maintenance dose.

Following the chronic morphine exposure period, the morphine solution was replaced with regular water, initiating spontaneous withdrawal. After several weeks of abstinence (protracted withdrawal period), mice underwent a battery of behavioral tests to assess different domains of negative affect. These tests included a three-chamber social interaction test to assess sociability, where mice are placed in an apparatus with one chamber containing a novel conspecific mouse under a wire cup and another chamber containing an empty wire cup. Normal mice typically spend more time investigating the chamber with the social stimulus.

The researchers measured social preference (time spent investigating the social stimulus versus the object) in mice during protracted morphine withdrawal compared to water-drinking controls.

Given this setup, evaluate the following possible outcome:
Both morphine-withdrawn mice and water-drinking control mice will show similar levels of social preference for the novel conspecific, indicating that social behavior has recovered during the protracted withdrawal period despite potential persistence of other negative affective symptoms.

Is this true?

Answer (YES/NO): NO